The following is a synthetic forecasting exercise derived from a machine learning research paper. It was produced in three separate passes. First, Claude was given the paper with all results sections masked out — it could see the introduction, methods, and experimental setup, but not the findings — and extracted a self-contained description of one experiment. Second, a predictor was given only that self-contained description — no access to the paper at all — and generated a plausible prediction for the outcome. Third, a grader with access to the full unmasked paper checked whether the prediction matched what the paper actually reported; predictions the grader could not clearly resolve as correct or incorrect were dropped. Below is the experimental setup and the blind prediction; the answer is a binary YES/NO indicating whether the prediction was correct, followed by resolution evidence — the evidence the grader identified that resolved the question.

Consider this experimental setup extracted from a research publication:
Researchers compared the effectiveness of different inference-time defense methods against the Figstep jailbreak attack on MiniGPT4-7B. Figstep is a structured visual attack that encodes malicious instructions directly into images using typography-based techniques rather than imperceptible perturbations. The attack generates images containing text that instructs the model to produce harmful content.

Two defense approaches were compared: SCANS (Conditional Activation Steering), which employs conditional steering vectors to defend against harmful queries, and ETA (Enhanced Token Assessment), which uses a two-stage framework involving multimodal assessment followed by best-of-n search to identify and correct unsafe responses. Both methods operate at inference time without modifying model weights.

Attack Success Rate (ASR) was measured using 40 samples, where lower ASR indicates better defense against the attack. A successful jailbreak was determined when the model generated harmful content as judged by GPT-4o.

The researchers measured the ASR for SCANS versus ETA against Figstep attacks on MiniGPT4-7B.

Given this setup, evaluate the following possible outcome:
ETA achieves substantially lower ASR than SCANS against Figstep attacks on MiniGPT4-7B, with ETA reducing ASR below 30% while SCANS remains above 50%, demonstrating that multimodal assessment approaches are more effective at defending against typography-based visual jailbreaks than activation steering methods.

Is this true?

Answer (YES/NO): NO